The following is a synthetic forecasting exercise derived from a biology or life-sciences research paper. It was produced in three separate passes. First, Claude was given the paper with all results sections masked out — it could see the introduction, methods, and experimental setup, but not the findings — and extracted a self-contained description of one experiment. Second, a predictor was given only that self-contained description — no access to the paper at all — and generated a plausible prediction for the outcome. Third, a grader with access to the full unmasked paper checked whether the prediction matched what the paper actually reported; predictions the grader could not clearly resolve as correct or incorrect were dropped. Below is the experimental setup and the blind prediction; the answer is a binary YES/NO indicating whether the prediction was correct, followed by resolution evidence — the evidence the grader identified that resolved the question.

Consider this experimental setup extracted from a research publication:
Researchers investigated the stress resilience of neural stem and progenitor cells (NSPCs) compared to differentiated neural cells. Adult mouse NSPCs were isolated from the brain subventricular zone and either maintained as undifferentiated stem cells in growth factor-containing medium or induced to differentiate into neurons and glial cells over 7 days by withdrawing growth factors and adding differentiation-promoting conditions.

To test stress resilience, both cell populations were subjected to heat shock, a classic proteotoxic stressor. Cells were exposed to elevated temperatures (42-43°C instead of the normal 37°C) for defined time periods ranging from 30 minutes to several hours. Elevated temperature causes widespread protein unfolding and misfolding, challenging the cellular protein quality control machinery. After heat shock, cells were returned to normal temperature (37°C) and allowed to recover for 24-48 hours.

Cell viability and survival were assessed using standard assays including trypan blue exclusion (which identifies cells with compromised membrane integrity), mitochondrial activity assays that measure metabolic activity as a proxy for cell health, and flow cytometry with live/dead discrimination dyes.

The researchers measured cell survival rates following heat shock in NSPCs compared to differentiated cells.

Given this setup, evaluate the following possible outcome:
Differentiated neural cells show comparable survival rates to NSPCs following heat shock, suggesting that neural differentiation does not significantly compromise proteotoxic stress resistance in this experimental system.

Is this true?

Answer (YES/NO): NO